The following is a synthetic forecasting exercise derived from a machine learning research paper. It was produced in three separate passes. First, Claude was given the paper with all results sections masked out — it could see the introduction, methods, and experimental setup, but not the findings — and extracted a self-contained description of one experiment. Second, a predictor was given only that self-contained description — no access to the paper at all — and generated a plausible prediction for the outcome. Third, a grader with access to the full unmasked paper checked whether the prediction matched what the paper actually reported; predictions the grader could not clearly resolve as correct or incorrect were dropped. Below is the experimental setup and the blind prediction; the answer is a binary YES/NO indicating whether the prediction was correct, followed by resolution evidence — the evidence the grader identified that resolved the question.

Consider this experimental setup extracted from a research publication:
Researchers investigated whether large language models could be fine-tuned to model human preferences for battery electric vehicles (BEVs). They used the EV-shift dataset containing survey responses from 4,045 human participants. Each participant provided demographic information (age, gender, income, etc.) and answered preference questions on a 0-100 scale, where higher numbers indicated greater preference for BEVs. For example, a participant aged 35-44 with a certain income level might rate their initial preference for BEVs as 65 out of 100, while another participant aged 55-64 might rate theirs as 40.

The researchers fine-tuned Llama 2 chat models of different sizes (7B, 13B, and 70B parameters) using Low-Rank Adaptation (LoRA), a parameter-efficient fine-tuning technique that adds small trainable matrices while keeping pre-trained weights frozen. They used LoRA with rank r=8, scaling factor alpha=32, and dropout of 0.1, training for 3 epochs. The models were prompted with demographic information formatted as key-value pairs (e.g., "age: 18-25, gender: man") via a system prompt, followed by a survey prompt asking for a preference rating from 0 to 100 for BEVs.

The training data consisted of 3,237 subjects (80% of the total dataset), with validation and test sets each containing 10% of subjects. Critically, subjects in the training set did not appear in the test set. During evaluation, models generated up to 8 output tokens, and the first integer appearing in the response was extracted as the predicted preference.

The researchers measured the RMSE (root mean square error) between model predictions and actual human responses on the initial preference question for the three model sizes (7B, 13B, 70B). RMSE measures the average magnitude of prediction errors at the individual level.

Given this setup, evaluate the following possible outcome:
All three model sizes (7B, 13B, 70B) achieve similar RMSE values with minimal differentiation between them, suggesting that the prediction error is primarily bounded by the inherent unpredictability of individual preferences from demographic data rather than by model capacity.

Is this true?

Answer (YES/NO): YES